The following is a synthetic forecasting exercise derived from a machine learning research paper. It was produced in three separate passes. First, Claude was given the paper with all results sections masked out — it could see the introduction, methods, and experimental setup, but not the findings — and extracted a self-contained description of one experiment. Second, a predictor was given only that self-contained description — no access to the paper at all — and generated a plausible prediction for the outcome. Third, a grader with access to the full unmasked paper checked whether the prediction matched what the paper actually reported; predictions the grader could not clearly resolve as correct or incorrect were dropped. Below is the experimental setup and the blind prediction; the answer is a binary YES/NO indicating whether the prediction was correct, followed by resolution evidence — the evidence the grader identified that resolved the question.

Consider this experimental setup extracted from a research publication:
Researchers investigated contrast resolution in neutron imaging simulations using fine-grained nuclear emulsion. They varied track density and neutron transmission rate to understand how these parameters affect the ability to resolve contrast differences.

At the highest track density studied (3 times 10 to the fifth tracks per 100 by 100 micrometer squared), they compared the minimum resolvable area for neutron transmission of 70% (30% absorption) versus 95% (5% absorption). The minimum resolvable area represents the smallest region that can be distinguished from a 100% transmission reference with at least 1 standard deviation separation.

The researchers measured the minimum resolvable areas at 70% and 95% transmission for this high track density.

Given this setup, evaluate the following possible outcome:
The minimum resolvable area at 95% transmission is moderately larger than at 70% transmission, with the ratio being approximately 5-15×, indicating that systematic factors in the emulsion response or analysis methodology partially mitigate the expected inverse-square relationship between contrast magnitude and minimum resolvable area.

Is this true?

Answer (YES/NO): NO